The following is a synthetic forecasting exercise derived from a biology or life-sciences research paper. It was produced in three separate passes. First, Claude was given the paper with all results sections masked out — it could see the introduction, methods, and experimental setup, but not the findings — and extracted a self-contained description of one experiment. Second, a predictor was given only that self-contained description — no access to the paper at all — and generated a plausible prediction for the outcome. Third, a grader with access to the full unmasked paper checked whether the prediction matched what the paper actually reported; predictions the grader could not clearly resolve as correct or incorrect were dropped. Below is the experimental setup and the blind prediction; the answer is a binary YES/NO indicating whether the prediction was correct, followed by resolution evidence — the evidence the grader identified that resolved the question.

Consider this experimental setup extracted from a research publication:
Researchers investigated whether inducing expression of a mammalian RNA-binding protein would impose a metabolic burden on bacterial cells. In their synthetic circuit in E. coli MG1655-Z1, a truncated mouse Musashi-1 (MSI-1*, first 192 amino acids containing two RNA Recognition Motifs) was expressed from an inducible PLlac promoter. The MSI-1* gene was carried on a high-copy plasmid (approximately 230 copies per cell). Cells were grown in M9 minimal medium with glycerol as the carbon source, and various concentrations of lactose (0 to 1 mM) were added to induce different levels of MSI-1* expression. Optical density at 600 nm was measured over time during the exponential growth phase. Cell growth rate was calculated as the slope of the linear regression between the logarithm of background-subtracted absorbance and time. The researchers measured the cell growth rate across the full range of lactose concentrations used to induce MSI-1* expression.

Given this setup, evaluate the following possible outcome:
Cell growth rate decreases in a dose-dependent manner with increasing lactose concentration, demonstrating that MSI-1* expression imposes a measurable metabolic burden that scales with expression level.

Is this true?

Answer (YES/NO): NO